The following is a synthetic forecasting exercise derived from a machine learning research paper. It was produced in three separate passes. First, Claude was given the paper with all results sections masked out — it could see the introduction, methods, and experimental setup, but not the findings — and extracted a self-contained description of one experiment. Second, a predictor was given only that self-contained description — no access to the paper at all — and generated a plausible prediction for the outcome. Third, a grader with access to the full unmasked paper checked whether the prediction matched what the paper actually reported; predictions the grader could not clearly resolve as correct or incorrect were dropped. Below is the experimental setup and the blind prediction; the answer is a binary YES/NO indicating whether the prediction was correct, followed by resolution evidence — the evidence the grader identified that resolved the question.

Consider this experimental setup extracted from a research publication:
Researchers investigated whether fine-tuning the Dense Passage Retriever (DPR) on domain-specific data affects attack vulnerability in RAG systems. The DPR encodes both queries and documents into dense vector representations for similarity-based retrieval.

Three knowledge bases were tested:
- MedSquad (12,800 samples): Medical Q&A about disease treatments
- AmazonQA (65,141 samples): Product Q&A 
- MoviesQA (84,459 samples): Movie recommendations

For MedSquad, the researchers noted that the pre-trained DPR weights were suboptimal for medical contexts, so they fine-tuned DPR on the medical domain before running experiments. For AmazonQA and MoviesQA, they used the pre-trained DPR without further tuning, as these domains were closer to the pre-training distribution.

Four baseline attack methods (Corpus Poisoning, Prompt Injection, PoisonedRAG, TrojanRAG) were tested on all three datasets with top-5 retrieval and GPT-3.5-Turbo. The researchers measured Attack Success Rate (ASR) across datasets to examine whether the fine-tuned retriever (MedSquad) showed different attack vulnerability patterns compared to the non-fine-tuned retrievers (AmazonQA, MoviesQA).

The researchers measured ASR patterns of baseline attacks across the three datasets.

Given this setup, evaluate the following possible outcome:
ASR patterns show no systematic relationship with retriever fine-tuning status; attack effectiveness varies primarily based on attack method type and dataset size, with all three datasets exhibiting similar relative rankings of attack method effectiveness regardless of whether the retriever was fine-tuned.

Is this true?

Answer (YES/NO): NO